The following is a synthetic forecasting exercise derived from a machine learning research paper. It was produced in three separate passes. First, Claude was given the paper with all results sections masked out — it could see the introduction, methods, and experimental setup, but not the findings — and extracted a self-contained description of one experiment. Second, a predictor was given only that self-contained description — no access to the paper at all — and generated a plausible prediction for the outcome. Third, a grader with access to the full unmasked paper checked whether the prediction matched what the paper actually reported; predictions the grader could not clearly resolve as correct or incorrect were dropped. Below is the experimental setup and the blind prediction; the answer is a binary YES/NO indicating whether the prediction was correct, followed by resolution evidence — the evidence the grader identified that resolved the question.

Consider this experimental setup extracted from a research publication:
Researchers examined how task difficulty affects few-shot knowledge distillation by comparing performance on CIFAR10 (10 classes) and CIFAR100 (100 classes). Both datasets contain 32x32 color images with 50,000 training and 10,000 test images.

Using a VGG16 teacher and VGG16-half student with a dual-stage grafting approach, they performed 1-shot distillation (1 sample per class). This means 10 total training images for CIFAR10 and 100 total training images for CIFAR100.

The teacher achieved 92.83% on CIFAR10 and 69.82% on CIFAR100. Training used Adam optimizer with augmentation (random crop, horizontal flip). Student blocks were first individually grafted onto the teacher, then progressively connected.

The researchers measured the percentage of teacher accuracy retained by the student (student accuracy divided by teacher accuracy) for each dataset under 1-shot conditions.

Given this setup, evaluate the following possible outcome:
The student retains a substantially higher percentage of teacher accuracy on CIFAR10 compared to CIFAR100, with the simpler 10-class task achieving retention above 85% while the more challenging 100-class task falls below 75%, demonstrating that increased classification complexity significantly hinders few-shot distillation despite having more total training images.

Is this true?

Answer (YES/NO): NO